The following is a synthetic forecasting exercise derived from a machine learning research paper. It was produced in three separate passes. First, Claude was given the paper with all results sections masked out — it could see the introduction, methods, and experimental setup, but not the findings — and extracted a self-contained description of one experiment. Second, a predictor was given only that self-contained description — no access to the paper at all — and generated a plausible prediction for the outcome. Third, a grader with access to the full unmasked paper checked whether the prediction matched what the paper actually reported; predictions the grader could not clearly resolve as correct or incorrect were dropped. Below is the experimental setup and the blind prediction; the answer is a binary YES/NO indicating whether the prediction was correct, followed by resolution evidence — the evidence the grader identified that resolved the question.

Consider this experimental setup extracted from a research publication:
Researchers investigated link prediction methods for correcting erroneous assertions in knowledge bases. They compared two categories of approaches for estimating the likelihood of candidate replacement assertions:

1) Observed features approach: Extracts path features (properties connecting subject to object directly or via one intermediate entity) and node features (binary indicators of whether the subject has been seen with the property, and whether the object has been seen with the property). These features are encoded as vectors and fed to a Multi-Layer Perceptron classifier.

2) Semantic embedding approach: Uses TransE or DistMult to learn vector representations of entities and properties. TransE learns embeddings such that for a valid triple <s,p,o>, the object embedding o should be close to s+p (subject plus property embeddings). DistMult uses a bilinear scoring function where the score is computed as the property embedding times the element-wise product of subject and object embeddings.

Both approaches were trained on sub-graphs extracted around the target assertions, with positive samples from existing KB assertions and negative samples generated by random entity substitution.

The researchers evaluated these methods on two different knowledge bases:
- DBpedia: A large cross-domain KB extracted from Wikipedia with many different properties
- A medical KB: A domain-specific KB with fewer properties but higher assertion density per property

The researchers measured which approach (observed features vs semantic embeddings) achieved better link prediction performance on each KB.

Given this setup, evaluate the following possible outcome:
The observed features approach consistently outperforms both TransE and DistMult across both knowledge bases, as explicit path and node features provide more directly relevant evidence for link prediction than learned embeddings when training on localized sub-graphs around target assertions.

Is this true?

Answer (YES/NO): NO